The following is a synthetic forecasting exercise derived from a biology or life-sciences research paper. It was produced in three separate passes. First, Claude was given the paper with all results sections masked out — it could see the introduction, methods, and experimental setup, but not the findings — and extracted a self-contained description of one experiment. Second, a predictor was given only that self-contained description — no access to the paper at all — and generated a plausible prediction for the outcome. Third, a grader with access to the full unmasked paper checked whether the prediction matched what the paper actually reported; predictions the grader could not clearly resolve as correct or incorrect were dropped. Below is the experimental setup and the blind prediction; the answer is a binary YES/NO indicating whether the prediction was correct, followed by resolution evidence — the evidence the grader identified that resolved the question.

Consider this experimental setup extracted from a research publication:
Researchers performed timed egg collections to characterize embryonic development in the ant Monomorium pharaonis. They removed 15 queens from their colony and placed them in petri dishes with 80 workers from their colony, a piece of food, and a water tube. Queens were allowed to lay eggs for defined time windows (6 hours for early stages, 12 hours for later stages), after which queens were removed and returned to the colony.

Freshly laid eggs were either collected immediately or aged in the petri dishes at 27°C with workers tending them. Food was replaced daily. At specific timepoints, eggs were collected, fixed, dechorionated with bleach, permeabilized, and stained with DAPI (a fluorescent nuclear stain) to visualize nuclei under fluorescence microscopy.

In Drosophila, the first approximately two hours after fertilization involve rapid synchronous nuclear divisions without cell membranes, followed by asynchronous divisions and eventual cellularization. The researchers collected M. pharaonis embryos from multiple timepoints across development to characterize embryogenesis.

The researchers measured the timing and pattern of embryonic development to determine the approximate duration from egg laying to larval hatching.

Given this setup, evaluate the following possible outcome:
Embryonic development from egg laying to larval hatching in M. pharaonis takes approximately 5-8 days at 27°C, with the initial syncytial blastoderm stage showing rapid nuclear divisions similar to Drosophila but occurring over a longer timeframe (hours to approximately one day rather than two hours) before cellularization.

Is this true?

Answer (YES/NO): NO